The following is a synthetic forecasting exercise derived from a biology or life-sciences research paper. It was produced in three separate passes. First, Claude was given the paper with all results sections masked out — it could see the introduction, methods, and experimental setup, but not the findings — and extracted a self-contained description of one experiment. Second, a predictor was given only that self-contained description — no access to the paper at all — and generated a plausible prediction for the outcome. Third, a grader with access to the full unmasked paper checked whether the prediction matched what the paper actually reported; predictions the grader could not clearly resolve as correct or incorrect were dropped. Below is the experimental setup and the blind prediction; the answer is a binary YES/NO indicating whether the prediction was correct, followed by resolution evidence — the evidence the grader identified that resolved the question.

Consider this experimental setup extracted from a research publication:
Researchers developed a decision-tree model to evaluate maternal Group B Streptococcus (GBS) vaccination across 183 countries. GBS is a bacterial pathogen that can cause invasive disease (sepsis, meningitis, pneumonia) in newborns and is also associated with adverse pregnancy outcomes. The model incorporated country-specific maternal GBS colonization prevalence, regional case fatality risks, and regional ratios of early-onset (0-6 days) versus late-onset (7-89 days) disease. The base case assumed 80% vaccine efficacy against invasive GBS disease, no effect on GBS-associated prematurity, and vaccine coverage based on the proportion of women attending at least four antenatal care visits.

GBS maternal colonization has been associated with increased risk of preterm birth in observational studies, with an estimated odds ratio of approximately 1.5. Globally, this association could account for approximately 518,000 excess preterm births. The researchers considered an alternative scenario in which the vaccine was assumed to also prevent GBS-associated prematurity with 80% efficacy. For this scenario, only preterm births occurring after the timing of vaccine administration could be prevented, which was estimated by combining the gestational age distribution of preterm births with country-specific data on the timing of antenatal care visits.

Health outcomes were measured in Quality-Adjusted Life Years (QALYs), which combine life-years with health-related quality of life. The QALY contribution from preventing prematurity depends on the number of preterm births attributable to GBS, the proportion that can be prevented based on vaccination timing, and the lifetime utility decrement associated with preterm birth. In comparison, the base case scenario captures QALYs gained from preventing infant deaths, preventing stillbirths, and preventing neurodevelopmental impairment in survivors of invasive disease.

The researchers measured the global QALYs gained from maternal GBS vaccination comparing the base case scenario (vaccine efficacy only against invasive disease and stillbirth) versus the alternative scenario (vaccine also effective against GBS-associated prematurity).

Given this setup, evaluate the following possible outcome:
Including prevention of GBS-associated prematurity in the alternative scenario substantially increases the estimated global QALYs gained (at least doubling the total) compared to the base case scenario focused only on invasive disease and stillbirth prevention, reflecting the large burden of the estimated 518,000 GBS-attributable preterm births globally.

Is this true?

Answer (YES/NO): NO